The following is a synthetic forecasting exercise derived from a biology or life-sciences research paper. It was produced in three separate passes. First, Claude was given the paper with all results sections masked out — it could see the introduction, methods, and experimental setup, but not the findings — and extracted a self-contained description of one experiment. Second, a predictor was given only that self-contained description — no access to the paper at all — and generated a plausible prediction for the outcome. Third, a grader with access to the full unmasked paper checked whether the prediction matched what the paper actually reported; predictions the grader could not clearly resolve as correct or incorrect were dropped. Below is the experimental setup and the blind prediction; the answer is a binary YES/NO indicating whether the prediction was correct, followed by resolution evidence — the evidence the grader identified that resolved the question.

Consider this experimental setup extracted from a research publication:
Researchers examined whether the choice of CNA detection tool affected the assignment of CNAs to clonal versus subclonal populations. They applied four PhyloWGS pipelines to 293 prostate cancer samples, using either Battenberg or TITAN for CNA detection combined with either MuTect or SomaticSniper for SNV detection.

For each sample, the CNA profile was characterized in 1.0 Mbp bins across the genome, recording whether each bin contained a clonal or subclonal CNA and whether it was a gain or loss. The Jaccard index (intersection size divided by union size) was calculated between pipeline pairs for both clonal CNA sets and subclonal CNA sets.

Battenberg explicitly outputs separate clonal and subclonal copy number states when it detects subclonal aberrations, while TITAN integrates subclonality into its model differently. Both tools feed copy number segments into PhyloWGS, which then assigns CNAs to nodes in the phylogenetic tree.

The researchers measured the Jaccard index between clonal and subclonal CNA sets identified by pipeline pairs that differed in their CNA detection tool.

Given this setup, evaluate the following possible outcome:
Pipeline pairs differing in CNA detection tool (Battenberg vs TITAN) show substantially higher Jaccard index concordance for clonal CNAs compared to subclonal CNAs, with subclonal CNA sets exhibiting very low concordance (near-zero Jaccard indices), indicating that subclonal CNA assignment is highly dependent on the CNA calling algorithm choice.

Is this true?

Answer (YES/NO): NO